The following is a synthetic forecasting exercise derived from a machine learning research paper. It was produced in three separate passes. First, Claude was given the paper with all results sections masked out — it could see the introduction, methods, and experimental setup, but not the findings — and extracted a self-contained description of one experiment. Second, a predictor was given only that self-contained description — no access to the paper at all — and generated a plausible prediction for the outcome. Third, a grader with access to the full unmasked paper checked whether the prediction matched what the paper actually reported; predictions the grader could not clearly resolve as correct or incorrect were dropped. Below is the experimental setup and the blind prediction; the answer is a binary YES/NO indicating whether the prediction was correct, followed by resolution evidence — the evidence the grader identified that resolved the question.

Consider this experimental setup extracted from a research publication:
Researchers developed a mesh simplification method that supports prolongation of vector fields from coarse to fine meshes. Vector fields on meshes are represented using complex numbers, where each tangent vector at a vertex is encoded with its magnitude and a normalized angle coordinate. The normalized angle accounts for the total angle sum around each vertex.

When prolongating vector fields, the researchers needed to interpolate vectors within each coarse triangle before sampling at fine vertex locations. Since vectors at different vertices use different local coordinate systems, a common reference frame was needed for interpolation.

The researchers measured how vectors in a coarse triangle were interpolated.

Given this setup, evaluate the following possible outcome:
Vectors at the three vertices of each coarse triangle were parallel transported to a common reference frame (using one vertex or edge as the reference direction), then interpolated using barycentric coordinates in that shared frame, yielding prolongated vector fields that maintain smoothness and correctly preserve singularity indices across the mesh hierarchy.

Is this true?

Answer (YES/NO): NO